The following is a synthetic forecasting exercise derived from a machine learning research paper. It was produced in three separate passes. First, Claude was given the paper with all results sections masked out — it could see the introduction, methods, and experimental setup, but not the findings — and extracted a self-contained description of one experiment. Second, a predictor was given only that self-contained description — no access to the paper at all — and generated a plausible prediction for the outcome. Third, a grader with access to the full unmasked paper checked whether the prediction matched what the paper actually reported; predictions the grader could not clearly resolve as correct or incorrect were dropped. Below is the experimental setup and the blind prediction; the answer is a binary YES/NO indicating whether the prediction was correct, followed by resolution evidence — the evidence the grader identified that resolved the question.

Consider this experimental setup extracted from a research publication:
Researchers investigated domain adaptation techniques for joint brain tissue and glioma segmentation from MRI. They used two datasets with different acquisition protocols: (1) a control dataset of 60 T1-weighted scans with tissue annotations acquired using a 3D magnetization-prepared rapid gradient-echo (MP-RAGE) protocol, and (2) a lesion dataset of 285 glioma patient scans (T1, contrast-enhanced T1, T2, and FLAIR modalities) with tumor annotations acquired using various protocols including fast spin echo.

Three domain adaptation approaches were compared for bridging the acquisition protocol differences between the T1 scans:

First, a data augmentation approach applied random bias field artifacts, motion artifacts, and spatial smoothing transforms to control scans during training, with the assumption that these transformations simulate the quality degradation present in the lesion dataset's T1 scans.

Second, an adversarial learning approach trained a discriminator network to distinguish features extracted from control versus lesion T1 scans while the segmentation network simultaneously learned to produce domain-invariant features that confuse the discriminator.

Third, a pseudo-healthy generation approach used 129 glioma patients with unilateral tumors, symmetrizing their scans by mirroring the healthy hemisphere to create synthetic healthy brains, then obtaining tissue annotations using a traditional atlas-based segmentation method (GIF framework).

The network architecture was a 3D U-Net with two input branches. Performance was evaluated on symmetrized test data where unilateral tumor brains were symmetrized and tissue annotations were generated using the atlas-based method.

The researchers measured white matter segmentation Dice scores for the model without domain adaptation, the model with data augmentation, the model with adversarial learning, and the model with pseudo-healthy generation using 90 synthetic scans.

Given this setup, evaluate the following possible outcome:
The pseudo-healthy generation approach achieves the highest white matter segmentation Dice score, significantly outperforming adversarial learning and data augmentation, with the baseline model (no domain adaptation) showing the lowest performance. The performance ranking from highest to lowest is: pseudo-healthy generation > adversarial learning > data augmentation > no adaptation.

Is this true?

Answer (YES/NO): NO